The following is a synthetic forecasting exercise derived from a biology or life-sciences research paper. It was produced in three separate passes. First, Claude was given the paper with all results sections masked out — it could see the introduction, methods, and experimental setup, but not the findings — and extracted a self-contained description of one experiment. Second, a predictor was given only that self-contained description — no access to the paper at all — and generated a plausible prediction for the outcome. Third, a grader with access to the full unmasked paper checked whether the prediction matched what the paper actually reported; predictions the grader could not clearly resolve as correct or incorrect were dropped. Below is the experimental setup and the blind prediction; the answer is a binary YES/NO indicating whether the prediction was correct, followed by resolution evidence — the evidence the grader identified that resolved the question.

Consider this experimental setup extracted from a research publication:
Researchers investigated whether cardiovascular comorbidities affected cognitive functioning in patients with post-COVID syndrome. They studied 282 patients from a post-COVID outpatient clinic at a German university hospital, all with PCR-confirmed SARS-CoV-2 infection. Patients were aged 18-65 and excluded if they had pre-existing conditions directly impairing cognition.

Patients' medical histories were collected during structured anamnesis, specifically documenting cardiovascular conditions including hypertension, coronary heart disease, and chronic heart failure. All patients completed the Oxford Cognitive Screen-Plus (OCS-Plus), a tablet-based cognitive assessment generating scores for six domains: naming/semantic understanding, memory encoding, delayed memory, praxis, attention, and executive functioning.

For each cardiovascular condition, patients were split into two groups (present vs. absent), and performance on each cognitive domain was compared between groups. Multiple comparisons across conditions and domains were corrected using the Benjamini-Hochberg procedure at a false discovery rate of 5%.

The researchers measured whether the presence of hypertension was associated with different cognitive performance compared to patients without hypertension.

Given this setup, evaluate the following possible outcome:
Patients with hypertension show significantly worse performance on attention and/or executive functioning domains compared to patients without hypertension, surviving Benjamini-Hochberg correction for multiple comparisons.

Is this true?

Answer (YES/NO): NO